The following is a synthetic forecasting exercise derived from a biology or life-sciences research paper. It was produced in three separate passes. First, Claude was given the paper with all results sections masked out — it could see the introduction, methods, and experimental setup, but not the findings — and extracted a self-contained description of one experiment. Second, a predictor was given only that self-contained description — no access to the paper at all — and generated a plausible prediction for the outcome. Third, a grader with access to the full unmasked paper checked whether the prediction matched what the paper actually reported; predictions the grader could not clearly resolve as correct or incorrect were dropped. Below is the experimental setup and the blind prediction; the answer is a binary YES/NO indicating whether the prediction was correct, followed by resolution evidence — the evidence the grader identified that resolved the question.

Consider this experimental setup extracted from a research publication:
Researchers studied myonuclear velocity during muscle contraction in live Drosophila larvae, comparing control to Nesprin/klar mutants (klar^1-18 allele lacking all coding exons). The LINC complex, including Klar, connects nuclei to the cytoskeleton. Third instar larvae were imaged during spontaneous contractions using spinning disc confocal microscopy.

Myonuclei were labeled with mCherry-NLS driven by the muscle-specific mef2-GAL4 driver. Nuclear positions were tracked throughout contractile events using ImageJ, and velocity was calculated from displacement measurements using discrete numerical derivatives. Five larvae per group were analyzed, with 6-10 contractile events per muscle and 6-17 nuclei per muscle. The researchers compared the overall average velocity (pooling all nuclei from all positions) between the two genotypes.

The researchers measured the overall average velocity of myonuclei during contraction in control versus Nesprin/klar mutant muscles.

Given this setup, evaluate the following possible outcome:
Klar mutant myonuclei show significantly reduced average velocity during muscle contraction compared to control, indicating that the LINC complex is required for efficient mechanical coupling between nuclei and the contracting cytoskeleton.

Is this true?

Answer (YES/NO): NO